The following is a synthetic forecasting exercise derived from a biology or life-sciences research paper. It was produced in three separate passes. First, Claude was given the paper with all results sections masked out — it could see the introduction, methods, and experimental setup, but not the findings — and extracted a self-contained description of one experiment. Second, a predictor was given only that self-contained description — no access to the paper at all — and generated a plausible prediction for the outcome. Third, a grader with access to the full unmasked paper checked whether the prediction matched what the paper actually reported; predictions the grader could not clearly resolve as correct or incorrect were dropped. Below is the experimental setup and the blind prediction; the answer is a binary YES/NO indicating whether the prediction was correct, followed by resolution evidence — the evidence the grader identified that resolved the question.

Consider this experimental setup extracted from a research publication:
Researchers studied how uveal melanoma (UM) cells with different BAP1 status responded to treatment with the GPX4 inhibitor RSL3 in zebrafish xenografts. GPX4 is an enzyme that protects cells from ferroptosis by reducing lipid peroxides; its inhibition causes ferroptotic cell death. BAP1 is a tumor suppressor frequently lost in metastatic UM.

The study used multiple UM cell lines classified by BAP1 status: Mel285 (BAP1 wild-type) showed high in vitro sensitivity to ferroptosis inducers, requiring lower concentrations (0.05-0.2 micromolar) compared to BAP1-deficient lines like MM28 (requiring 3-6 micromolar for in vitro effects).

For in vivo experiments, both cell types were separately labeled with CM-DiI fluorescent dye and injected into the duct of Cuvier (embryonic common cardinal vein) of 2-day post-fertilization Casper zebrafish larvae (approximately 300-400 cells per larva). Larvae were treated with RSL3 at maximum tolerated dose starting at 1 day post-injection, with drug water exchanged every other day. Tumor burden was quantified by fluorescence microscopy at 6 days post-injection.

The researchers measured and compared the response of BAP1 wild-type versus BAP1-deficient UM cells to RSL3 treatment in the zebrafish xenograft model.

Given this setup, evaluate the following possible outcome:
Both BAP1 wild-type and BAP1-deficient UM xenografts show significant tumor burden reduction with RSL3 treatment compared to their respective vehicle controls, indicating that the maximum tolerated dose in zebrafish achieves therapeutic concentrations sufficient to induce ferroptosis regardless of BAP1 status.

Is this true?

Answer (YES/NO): NO